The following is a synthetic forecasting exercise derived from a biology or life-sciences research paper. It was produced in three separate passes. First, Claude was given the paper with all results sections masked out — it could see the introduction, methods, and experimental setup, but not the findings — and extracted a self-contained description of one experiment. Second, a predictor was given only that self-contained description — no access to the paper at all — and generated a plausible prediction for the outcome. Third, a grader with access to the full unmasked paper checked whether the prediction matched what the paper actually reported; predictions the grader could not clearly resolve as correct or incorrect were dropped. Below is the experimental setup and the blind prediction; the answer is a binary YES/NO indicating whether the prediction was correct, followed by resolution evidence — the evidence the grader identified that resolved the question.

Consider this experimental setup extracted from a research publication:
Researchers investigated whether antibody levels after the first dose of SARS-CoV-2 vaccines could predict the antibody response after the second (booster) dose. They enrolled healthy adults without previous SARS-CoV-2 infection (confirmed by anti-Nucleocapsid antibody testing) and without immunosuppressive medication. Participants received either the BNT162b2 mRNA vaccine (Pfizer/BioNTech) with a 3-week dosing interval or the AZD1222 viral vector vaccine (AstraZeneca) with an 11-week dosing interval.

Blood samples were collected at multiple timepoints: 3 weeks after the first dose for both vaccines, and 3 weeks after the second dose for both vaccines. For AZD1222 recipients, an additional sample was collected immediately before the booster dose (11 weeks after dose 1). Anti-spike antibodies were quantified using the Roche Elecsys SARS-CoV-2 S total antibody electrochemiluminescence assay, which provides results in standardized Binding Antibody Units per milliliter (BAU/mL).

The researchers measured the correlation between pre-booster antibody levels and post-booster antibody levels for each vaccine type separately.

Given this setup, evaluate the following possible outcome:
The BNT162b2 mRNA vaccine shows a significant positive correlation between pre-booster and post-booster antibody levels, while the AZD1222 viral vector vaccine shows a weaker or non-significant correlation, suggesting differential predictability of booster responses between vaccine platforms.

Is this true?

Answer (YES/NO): YES